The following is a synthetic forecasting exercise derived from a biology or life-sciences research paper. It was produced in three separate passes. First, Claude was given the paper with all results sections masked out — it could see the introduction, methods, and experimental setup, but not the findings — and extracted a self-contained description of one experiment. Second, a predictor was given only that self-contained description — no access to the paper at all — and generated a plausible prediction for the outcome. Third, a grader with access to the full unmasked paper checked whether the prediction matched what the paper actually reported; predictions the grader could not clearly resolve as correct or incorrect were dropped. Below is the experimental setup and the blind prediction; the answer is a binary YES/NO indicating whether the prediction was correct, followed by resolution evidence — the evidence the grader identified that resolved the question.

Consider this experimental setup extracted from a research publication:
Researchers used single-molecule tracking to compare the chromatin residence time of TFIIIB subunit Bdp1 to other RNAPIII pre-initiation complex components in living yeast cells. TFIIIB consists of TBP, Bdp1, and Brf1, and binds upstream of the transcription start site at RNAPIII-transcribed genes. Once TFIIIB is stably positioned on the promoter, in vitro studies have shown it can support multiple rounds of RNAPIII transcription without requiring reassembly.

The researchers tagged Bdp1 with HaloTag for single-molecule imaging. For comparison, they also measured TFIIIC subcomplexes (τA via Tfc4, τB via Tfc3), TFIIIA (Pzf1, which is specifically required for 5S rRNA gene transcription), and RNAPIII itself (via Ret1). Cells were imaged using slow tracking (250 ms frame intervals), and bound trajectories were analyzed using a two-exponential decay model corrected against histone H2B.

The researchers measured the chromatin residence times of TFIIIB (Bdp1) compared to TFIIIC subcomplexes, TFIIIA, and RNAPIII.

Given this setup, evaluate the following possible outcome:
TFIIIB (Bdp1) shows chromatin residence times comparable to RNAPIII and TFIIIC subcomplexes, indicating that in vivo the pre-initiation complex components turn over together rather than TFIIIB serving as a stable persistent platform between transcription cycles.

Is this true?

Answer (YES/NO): NO